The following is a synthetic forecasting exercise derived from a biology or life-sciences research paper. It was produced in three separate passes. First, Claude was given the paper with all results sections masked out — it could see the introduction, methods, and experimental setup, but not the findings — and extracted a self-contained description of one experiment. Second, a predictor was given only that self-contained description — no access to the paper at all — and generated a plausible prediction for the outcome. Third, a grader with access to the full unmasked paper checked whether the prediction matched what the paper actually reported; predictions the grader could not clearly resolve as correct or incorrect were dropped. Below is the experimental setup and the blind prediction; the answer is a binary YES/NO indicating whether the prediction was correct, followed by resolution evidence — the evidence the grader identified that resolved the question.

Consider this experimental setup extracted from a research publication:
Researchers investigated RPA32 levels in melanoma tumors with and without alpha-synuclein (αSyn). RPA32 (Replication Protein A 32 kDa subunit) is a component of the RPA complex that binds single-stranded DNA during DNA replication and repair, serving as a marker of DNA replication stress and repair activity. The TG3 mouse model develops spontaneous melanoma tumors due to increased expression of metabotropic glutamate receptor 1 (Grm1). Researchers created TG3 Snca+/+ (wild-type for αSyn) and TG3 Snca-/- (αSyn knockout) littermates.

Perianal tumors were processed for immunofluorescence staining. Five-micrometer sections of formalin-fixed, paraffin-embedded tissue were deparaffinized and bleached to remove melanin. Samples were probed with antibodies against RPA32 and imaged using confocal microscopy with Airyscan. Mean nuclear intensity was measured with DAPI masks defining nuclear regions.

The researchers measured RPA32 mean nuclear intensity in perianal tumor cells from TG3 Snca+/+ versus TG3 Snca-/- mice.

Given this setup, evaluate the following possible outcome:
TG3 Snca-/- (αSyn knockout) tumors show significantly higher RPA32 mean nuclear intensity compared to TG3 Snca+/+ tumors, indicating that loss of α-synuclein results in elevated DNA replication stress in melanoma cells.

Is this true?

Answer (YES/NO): NO